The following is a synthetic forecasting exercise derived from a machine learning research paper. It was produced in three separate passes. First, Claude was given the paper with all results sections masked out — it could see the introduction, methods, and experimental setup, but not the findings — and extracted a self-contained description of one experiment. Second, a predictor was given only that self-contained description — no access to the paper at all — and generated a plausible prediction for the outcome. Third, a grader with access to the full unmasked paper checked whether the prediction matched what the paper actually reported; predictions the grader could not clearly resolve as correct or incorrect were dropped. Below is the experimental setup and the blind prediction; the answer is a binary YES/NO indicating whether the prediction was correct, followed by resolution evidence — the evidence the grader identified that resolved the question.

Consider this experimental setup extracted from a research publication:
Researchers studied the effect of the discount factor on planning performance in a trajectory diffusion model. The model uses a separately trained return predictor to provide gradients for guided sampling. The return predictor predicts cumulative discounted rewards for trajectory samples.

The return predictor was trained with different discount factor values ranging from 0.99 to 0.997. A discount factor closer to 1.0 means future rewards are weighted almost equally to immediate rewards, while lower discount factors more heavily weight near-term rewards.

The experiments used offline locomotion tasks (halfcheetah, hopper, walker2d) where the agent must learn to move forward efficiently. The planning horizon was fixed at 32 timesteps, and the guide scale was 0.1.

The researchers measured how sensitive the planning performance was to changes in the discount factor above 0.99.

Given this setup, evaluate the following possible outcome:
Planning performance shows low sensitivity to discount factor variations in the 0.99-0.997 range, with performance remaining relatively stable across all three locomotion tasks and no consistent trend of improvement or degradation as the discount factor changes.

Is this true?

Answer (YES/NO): YES